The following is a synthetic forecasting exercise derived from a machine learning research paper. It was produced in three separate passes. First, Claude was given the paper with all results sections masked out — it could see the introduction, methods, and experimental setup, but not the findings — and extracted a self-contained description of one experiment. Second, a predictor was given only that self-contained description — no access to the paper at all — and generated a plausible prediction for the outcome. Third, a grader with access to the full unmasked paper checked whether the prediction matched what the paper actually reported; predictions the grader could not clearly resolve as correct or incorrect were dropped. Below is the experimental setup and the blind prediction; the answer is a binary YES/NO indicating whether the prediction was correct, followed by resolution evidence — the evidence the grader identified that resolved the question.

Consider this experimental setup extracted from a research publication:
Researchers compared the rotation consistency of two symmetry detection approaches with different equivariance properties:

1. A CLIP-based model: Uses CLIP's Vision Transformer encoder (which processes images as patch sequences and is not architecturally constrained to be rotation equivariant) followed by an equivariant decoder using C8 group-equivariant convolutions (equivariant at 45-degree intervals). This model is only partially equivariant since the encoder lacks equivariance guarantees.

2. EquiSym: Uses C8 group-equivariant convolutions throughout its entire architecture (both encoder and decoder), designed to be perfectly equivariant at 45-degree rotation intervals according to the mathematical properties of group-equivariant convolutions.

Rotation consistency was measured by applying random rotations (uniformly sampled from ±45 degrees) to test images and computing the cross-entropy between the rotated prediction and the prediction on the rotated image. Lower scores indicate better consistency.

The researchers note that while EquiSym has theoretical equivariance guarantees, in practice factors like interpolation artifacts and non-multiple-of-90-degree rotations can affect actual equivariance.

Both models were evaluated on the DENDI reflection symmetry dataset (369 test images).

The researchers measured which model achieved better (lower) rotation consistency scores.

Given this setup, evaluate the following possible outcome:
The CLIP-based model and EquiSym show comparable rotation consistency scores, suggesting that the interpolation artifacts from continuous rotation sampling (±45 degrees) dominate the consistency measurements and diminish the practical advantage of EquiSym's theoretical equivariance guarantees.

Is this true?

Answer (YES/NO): NO